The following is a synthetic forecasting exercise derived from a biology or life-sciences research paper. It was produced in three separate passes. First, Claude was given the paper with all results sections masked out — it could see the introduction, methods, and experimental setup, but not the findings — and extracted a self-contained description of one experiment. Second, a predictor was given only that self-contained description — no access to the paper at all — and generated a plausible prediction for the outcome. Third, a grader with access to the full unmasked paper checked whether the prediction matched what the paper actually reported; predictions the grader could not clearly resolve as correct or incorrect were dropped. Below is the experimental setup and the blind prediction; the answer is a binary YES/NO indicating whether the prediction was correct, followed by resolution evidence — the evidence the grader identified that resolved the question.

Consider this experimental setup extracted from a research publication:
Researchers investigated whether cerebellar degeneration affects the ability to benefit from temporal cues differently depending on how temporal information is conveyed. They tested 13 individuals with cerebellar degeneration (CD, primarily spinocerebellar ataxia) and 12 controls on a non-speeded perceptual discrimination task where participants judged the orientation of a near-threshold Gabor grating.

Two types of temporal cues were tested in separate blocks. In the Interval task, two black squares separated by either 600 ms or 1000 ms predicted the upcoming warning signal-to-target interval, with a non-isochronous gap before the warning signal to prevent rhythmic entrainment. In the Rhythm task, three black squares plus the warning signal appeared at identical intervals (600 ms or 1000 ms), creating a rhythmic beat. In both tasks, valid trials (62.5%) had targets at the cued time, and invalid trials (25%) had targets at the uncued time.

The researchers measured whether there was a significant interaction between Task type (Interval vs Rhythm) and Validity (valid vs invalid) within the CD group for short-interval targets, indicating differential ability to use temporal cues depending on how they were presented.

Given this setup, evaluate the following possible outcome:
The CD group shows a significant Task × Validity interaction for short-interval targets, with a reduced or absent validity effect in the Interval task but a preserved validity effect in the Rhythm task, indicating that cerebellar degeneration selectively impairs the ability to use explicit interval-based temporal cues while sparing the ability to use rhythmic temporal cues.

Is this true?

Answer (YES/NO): YES